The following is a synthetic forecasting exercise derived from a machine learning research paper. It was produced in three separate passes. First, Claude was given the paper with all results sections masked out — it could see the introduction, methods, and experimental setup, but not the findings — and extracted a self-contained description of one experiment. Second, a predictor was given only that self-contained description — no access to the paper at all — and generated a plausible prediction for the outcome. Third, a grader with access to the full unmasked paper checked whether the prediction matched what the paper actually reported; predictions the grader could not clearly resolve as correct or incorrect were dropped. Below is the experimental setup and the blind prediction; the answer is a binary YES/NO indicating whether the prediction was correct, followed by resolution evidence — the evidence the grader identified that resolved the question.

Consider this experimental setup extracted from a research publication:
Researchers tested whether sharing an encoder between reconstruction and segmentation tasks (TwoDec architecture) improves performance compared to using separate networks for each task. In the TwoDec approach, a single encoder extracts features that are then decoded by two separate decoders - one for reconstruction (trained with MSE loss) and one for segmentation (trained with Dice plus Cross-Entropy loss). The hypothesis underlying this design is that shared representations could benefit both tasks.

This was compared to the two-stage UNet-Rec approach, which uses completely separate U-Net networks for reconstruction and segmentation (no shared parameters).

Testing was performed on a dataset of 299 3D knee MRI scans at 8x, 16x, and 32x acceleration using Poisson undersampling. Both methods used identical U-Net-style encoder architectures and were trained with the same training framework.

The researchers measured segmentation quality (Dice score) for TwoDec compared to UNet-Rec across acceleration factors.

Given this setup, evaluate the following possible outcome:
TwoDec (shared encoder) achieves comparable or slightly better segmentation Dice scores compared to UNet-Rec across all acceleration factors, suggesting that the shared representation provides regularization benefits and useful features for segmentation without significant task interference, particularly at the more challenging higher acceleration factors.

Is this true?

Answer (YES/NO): NO